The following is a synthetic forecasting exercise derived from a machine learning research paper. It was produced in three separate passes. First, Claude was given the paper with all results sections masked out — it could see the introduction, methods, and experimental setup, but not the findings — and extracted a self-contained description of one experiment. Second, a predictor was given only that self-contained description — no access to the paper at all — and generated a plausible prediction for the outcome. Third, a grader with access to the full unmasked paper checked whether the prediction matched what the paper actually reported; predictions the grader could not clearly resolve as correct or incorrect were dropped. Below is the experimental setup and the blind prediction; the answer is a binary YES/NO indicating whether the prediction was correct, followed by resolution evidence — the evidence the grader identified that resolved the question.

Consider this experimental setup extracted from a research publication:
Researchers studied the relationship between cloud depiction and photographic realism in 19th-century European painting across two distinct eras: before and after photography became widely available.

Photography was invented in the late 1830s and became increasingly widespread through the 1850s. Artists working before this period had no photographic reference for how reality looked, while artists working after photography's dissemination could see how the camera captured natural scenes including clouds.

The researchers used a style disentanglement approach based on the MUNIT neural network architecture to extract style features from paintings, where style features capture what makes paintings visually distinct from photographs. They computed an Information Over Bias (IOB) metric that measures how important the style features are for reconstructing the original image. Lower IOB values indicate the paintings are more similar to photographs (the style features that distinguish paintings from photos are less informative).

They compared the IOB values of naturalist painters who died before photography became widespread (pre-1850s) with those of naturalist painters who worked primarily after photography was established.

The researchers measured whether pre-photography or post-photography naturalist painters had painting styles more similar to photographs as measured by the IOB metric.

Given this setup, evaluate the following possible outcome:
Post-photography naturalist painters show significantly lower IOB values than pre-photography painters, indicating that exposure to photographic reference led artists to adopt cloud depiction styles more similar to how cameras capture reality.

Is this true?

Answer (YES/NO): NO